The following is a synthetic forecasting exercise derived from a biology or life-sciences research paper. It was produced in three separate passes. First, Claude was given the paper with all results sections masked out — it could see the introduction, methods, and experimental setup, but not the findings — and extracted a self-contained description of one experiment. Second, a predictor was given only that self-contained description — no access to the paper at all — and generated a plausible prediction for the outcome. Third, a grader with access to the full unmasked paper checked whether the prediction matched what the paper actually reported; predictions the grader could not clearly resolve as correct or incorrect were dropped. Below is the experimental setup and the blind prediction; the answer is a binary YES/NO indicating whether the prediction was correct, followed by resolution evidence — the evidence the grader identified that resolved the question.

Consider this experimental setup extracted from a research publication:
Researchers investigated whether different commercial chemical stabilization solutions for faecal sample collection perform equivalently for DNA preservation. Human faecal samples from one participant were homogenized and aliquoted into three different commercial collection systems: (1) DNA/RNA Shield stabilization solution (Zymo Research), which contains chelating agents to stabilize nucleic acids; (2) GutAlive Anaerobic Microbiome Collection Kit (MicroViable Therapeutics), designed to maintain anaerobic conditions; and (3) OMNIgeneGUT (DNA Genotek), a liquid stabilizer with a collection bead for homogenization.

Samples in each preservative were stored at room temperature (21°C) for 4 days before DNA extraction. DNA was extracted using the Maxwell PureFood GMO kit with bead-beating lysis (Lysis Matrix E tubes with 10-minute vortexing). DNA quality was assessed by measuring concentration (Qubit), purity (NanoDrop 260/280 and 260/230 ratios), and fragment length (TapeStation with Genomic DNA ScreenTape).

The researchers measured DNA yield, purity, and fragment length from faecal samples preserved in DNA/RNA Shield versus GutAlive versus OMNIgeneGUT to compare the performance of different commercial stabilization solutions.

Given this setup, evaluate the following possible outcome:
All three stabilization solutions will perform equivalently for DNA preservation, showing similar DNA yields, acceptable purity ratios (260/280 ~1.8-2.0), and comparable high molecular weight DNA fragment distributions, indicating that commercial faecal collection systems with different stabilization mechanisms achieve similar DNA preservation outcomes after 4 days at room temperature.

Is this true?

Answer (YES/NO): NO